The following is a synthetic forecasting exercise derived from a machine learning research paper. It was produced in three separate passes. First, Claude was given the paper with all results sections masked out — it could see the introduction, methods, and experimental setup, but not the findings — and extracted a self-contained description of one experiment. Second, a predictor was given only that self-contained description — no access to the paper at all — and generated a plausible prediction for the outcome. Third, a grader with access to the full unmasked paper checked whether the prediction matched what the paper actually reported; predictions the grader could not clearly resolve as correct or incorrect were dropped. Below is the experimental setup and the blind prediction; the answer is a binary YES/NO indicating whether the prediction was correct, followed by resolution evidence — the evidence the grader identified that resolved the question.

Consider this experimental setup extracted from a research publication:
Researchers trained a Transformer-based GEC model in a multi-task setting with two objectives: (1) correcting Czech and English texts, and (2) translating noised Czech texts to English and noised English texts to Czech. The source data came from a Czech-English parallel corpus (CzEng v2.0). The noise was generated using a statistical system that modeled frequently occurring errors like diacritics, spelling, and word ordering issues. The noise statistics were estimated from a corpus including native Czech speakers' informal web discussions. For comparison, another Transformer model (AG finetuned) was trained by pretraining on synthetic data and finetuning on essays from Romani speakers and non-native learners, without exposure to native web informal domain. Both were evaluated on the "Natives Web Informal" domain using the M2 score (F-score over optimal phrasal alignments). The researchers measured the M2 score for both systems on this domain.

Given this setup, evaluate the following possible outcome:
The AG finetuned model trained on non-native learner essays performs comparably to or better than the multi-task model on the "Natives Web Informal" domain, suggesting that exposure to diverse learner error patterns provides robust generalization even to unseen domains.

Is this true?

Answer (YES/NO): NO